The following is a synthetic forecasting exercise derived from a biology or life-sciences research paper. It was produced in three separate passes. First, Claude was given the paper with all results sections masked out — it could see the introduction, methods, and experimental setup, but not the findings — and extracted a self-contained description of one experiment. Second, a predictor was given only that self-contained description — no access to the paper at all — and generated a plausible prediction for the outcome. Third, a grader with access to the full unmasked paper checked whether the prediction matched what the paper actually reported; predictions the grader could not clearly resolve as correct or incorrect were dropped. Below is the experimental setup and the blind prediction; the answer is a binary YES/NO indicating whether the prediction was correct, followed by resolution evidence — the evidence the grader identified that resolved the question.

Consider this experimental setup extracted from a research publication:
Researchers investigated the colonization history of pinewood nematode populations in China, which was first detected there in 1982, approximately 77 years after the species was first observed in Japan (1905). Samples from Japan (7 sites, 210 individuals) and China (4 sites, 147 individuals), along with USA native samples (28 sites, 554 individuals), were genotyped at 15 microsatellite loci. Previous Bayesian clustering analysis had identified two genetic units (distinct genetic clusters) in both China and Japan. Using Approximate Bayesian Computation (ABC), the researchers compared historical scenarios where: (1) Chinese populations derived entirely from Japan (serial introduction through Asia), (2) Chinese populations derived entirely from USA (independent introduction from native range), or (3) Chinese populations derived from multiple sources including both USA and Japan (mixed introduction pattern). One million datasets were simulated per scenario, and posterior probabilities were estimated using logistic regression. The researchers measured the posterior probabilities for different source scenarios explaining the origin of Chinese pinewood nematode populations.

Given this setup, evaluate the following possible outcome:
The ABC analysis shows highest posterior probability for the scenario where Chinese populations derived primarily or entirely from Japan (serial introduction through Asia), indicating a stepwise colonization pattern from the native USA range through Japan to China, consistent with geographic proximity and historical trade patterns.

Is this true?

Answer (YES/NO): NO